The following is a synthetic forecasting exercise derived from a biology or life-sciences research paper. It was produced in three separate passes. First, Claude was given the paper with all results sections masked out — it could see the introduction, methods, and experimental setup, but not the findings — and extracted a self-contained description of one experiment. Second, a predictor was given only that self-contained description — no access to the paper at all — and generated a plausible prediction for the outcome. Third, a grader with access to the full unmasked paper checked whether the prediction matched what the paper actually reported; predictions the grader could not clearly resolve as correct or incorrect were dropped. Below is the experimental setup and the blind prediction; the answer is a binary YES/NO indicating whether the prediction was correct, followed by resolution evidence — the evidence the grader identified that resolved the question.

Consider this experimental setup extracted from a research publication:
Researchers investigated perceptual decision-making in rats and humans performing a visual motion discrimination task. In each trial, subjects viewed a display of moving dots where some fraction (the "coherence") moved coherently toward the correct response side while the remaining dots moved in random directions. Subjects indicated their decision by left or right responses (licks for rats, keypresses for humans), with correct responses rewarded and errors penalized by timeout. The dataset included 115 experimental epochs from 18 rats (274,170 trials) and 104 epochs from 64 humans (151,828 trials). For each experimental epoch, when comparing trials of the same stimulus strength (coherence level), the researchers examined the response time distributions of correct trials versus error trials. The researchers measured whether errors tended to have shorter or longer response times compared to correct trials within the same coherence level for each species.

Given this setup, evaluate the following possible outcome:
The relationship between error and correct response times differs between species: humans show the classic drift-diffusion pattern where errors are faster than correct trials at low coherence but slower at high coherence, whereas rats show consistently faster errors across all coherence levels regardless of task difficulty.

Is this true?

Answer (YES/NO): NO